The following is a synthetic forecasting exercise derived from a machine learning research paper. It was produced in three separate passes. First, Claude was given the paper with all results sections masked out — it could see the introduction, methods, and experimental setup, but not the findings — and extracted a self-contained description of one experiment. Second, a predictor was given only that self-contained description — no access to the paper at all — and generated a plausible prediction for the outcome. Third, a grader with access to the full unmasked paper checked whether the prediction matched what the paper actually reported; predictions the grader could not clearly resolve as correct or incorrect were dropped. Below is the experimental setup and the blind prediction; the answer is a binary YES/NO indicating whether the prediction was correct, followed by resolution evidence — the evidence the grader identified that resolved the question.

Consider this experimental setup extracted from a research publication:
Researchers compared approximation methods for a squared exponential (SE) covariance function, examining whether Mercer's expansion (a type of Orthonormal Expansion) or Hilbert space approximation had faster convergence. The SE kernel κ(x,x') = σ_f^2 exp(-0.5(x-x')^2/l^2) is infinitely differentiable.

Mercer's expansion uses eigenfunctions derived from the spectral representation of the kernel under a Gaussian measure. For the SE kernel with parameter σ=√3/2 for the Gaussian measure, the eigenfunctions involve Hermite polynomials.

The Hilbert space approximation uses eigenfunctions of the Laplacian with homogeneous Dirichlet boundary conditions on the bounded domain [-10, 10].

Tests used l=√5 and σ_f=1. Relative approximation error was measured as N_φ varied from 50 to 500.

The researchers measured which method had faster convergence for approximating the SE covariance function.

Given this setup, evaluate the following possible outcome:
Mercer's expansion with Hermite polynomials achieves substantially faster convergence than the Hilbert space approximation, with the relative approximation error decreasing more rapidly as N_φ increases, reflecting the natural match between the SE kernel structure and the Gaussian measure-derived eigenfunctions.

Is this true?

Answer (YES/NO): NO